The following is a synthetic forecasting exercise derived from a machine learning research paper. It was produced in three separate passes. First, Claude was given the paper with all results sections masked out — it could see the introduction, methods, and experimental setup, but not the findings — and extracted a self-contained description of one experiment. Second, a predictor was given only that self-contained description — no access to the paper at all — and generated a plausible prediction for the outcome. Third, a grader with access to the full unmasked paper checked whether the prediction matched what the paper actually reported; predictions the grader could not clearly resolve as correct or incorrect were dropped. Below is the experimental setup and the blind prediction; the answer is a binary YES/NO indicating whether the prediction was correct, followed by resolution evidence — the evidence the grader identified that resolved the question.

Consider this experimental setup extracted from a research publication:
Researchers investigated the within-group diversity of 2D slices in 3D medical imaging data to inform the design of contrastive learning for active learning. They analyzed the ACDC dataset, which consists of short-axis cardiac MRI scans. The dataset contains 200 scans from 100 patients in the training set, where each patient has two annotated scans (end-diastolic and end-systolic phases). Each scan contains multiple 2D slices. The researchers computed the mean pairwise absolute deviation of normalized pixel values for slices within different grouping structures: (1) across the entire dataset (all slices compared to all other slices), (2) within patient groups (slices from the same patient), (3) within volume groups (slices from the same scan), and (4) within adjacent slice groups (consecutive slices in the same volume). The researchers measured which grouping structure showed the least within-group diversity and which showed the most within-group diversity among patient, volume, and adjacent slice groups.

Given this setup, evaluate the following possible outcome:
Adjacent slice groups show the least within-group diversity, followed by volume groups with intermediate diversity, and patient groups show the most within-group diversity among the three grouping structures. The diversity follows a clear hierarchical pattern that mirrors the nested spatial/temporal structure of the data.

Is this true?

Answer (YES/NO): NO